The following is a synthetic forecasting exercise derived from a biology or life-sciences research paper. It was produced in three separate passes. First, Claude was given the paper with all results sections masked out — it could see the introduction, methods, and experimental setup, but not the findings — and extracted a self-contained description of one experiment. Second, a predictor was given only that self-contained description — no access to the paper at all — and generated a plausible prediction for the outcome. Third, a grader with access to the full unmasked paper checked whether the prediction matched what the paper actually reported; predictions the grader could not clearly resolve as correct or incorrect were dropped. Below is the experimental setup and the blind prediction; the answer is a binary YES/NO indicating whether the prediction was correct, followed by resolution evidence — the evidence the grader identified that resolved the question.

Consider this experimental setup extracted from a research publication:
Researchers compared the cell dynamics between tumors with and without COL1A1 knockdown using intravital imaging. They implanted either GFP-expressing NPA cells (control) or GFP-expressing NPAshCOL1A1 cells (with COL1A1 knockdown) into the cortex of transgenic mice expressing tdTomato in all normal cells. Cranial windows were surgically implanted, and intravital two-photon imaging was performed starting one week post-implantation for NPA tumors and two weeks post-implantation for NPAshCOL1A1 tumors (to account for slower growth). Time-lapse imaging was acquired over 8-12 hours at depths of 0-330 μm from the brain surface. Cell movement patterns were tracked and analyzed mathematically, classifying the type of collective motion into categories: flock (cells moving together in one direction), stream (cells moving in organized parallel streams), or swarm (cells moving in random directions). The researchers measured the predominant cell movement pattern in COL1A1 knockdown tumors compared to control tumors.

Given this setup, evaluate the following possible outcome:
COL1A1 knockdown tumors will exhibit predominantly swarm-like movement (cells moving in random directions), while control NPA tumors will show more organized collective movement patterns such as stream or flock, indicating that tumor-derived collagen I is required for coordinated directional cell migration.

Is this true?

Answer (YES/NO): YES